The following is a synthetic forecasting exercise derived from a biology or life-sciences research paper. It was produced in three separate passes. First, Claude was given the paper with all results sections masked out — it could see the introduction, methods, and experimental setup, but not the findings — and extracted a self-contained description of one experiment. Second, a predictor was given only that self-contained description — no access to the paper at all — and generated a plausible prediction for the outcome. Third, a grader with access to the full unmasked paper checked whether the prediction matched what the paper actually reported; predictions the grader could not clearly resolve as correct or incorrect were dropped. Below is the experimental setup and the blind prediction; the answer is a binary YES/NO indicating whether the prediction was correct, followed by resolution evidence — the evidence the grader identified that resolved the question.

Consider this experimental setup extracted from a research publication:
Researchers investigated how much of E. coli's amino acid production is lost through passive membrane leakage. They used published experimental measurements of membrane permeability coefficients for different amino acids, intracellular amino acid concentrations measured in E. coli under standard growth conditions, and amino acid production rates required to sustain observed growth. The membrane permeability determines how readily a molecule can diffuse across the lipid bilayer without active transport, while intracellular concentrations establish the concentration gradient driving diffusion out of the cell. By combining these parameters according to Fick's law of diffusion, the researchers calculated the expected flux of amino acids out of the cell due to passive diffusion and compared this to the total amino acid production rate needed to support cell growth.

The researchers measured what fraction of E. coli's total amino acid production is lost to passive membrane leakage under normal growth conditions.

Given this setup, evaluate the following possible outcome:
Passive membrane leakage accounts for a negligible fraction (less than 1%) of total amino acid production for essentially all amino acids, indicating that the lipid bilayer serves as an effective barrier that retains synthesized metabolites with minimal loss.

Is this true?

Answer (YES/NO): YES